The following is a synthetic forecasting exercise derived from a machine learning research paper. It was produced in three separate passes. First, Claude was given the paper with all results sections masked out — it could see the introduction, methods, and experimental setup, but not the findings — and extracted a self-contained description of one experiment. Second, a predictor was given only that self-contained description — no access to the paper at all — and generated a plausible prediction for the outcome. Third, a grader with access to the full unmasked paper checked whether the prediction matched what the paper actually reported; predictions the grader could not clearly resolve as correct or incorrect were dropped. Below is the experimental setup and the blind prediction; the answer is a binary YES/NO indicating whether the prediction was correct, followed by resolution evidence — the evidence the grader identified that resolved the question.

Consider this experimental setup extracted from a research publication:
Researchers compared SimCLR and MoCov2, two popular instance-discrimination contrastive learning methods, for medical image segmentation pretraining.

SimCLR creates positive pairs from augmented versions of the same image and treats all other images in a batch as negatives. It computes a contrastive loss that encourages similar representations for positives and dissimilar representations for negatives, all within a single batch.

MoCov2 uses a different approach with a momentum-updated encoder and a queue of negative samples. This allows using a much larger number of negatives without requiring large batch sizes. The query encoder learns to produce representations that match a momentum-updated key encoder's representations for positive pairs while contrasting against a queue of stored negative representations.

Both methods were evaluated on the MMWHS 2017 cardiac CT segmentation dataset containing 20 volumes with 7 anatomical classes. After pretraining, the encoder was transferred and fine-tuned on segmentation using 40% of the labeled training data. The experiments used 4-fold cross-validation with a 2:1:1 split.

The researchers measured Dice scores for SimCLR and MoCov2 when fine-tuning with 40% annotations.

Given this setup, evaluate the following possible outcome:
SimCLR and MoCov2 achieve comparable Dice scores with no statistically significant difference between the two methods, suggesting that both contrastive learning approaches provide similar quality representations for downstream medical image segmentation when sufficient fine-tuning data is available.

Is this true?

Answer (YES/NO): NO